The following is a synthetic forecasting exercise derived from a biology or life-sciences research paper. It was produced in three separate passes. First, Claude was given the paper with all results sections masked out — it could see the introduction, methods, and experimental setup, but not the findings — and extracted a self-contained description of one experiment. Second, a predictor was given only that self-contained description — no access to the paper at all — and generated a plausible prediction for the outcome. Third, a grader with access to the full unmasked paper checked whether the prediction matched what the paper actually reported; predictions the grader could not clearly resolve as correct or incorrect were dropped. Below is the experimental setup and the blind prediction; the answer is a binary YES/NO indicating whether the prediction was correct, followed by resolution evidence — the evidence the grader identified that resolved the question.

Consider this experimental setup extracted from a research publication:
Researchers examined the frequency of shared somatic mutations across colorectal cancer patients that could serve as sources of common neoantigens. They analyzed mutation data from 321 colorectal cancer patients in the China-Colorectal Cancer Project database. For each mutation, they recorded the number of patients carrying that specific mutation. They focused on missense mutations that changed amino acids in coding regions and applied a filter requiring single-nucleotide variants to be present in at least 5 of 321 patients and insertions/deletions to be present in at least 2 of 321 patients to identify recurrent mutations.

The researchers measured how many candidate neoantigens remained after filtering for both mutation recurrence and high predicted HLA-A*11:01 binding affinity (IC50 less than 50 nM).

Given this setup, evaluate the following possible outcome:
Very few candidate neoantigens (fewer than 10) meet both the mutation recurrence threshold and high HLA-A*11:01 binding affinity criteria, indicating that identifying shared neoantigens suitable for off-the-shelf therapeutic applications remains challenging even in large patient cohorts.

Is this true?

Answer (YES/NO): NO